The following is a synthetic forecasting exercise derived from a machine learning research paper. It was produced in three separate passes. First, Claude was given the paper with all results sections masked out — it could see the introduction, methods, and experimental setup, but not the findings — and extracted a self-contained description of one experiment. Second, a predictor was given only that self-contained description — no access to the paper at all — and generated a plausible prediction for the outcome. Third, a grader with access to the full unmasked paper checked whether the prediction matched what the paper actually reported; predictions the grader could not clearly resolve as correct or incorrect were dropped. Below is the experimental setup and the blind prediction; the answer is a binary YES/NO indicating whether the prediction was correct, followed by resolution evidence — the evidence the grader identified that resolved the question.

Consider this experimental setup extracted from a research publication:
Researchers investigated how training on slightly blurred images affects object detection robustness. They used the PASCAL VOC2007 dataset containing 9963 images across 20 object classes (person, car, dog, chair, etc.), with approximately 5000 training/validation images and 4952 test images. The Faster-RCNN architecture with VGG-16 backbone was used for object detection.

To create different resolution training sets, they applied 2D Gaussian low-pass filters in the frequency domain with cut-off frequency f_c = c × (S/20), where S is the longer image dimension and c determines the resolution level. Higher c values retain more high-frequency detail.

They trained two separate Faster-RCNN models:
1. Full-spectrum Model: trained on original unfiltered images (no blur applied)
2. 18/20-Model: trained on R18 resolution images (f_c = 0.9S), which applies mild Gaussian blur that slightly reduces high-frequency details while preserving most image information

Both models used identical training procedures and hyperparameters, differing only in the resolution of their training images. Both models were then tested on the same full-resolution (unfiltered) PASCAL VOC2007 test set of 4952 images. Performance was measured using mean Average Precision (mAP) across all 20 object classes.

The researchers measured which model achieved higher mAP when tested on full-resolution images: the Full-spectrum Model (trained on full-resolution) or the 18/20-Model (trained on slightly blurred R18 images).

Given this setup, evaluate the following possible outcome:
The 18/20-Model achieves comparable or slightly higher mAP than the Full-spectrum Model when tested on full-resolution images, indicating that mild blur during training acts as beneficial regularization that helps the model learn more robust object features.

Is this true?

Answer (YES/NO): YES